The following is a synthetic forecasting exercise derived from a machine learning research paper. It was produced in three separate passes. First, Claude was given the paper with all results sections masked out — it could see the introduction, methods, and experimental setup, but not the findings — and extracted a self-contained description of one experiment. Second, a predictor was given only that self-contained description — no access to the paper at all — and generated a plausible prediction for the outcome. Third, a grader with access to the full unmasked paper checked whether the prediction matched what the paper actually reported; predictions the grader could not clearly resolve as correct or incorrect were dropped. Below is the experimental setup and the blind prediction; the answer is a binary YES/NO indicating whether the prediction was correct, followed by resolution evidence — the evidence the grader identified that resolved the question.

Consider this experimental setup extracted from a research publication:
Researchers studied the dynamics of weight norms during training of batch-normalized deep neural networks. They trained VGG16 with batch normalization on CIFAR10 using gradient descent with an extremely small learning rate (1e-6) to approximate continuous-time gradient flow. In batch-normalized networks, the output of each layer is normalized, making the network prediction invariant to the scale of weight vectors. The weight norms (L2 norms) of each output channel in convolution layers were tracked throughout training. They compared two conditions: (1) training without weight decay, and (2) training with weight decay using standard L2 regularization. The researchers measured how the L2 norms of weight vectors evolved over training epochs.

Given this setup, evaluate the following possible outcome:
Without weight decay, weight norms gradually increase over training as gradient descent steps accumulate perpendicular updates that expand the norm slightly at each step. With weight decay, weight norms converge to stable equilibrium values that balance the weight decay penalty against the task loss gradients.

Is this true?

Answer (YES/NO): NO